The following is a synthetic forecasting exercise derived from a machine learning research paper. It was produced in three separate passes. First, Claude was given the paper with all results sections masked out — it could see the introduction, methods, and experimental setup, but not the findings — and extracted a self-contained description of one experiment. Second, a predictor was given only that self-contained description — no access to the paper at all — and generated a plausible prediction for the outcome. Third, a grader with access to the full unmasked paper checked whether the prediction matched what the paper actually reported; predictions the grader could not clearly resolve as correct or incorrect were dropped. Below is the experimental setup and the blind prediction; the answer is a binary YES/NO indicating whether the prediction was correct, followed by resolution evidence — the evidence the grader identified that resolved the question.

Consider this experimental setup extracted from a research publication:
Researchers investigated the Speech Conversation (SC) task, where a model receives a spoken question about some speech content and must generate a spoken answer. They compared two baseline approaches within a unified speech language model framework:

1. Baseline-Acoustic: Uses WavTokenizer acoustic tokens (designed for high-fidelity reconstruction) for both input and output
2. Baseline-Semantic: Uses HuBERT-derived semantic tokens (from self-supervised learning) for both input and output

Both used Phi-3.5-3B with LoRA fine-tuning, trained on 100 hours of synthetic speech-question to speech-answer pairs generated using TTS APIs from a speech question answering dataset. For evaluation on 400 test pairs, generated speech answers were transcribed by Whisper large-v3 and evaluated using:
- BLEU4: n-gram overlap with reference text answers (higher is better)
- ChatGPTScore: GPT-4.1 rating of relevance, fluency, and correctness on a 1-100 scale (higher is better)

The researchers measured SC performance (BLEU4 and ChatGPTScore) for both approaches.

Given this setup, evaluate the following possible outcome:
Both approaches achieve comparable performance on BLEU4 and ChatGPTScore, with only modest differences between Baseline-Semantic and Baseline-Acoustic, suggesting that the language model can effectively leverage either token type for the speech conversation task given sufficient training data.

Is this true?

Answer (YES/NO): NO